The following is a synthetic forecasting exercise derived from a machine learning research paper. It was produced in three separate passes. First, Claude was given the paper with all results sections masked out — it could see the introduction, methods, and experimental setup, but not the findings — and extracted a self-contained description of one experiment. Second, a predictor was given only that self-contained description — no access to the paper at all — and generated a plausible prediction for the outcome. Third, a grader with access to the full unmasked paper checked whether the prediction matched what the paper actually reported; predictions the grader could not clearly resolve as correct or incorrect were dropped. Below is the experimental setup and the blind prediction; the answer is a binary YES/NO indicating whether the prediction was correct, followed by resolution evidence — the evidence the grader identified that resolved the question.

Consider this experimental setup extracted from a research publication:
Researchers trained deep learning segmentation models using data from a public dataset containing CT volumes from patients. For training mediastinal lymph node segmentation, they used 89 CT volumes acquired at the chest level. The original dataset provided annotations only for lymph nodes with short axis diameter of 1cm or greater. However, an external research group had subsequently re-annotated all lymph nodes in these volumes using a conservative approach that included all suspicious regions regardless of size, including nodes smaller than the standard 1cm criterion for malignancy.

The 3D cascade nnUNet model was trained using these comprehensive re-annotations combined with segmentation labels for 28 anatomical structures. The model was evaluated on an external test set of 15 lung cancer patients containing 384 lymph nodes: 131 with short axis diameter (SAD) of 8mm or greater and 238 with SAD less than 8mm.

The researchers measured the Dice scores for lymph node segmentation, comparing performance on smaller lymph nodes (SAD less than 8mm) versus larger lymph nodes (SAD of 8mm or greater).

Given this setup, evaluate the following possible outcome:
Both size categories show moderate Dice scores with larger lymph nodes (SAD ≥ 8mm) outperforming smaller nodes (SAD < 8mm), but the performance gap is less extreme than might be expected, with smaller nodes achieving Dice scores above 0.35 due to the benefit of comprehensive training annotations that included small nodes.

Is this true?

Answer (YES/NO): YES